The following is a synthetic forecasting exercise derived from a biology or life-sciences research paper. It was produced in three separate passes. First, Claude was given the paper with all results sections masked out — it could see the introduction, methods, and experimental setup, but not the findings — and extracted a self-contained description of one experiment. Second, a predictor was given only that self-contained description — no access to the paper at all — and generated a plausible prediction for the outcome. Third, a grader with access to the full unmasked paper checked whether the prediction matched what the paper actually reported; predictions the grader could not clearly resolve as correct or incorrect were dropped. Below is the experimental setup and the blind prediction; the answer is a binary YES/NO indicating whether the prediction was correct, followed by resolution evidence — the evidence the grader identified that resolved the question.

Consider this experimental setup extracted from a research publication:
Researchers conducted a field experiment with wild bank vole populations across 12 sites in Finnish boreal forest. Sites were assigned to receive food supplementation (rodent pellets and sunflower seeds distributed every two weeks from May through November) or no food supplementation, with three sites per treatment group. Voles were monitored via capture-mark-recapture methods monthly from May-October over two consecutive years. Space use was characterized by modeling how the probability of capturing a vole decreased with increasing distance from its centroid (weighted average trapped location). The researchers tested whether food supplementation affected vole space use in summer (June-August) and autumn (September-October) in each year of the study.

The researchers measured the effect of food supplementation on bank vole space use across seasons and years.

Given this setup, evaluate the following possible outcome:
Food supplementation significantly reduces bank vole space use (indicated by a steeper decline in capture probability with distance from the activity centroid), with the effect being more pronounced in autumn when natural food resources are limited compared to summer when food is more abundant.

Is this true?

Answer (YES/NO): NO